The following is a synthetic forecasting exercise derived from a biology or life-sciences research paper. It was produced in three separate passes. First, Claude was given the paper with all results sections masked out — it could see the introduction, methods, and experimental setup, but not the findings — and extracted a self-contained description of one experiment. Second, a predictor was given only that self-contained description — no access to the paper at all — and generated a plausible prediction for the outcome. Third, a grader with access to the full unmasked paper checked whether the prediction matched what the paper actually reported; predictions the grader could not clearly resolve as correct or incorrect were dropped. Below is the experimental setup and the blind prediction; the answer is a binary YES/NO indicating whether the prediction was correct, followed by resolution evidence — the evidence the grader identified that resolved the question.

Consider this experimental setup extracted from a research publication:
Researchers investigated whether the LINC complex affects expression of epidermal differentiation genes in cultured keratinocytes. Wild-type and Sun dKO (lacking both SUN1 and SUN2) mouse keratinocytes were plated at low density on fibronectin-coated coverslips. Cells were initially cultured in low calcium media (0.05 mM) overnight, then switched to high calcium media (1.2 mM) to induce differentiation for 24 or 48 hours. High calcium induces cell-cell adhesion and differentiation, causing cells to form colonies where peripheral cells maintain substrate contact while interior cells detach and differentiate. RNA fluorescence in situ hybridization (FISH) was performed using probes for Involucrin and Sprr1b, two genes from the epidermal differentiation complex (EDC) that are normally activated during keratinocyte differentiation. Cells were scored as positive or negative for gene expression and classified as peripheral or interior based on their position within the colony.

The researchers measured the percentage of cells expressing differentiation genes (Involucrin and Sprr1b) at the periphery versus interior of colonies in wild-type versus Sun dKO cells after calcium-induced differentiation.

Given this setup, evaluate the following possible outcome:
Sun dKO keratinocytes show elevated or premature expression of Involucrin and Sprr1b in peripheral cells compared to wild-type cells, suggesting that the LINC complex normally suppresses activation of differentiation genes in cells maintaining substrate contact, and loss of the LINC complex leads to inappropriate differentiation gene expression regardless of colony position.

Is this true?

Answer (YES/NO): YES